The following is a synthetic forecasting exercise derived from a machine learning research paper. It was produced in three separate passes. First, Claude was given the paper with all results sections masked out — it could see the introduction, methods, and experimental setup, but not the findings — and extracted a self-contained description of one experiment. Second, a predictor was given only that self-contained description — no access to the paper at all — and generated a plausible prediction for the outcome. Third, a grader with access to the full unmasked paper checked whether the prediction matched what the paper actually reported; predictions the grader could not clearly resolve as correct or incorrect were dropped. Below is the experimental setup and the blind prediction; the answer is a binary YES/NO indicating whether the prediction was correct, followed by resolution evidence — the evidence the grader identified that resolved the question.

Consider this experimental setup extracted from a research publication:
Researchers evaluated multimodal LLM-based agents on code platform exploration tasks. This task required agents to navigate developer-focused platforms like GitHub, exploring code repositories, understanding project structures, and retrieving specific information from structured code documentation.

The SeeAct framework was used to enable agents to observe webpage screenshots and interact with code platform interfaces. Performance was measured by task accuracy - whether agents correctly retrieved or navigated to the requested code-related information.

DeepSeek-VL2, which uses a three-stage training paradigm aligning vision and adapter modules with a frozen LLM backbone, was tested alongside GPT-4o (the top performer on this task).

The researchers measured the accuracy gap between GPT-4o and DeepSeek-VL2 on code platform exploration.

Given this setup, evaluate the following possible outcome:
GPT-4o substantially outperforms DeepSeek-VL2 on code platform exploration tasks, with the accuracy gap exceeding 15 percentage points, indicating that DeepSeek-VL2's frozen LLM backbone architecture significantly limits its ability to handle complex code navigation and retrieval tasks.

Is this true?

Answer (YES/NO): NO